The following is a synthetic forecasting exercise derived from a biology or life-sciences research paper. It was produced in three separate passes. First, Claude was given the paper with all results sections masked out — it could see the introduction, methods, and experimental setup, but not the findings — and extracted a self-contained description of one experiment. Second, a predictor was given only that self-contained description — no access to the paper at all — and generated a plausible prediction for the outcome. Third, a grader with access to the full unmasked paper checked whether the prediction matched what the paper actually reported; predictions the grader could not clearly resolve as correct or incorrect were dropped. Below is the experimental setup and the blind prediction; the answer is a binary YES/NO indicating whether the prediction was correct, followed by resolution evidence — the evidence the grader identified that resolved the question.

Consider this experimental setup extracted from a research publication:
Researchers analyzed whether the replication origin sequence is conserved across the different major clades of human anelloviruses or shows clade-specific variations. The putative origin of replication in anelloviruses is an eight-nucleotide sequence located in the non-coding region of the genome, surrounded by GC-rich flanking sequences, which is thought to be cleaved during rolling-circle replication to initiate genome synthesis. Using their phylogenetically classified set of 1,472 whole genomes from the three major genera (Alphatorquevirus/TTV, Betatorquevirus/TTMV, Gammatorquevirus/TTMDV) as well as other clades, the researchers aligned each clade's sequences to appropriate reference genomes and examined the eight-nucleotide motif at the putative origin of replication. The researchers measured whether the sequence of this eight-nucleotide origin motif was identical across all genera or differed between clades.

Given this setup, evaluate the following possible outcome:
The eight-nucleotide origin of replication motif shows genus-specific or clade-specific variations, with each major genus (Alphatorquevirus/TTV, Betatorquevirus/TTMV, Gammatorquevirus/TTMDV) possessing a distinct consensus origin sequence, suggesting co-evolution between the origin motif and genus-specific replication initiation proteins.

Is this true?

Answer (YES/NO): NO